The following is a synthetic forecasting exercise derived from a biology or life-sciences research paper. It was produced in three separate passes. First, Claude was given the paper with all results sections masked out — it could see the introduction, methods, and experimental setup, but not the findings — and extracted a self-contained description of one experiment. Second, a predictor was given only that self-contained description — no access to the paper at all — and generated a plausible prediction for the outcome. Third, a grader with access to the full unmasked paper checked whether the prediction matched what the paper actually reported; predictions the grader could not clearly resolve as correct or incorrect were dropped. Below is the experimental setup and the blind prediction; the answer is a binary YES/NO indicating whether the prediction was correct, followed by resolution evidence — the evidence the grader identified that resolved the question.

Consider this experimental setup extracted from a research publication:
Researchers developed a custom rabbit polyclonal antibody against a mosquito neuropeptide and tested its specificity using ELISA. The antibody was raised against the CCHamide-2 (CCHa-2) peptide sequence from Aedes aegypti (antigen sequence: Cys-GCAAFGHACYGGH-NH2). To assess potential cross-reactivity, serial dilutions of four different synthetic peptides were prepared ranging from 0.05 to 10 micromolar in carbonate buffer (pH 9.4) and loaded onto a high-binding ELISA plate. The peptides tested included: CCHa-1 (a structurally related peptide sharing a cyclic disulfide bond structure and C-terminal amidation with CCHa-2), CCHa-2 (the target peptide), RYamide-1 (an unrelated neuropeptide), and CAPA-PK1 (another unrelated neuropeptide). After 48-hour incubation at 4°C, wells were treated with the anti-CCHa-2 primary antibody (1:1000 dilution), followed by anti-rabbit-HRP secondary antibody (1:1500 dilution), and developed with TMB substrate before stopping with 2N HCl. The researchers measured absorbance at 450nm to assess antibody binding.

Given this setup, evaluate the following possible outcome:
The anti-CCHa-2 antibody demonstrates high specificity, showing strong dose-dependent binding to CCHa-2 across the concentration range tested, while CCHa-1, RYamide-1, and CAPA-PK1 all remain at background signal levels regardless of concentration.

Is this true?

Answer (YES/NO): NO